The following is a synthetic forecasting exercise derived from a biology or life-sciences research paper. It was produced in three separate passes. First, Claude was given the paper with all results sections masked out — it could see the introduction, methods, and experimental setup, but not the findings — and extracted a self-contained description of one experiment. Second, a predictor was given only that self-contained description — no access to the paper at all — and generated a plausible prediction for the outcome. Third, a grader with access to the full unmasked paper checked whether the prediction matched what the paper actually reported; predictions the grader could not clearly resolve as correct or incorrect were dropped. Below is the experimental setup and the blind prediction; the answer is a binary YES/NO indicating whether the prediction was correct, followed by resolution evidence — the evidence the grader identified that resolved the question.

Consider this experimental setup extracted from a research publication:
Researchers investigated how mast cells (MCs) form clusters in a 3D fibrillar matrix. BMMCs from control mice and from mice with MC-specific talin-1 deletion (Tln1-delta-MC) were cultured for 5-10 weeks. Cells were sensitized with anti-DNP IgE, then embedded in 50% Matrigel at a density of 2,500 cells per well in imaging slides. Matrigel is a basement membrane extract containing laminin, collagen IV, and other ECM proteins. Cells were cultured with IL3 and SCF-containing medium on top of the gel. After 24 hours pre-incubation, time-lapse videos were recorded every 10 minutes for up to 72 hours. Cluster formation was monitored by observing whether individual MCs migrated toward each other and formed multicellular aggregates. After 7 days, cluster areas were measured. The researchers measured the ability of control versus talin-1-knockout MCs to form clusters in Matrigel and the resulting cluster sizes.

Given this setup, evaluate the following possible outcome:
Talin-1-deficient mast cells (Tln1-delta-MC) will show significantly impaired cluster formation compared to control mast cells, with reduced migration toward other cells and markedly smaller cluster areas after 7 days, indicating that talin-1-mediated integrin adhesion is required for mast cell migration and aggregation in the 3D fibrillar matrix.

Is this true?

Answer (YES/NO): NO